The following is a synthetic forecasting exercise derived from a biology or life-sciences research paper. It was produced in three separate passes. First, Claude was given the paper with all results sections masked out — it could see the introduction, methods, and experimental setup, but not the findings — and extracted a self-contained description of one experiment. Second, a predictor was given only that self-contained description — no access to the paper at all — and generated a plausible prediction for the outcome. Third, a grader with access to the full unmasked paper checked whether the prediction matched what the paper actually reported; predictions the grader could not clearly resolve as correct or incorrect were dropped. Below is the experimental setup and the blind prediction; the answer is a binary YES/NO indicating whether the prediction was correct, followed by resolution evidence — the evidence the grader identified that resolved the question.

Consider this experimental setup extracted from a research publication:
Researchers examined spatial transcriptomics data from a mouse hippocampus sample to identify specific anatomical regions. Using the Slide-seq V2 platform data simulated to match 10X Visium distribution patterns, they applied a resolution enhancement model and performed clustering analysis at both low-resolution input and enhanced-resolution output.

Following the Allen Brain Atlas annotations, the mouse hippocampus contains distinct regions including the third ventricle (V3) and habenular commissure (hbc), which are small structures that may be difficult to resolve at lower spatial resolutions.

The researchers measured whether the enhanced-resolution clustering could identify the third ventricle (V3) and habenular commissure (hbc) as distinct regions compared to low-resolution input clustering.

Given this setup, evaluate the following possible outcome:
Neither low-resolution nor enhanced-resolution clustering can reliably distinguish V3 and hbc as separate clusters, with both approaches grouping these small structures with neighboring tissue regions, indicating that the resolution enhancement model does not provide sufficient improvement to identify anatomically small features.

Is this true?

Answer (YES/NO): NO